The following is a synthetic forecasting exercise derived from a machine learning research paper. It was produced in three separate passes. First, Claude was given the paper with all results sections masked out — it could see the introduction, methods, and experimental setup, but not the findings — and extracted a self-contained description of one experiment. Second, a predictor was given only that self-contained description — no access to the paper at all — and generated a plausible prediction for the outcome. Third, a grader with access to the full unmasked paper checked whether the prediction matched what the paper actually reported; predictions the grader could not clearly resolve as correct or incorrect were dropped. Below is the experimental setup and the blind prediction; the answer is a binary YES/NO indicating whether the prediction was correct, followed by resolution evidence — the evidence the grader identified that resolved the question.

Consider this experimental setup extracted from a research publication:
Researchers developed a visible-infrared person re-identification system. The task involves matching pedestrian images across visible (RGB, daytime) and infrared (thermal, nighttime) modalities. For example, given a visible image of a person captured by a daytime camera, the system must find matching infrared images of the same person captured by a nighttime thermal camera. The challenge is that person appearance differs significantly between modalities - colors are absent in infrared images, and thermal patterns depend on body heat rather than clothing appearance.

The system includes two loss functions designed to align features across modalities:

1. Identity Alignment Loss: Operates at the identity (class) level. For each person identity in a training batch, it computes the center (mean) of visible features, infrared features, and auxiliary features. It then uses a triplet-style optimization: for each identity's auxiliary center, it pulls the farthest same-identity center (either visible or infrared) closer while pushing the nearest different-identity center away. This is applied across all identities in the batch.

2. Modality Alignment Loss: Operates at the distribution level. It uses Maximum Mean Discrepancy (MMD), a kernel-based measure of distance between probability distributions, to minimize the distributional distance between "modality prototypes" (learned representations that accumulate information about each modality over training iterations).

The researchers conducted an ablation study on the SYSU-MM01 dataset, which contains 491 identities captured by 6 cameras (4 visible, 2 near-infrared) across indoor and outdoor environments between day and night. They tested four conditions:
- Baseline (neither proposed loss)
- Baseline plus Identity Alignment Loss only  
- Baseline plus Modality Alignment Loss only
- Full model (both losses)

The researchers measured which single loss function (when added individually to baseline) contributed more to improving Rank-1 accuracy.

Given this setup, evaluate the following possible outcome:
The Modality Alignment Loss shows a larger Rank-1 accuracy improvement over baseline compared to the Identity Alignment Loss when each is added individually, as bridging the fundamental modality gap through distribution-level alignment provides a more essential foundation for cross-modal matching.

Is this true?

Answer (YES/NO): NO